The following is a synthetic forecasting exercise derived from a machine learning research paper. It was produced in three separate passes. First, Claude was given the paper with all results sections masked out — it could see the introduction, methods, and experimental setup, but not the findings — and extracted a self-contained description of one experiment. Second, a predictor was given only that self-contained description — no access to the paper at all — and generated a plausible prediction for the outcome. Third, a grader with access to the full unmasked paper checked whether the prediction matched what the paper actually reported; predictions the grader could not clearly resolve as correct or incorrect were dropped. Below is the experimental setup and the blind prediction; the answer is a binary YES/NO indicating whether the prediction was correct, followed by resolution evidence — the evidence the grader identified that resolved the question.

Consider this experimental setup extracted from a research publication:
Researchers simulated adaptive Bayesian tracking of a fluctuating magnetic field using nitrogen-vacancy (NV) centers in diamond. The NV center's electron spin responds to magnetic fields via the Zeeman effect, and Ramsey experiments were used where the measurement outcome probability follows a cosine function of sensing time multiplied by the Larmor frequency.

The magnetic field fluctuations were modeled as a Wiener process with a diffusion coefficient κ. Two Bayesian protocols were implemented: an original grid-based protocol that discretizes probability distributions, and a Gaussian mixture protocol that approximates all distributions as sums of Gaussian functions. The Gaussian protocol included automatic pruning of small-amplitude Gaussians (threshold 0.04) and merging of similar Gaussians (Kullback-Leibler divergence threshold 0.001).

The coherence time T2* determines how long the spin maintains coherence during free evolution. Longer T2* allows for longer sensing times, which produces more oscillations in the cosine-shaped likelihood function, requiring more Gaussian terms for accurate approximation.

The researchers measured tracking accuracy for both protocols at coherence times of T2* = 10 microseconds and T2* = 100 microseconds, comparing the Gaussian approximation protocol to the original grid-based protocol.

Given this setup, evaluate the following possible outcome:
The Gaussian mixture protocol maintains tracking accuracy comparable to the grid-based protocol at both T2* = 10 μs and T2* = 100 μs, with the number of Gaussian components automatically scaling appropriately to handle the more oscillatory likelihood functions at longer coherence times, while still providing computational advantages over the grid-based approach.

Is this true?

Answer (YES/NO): NO